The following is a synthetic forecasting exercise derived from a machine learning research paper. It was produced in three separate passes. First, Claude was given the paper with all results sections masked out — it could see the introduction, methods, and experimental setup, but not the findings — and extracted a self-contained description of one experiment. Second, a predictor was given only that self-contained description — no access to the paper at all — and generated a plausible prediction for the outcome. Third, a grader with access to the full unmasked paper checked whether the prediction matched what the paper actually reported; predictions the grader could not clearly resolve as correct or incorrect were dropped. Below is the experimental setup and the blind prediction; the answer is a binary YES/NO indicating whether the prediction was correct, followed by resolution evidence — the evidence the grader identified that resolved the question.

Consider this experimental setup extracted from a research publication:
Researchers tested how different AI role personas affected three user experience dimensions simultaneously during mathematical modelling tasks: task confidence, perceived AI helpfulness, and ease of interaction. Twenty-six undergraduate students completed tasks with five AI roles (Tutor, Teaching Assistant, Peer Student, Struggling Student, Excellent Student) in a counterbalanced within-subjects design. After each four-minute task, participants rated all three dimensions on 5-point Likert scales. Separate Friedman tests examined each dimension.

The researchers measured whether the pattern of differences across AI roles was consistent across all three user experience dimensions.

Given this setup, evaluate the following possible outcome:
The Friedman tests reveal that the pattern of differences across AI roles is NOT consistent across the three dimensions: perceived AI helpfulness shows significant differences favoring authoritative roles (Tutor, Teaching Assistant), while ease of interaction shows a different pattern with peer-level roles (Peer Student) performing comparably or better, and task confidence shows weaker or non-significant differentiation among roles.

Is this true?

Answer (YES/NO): NO